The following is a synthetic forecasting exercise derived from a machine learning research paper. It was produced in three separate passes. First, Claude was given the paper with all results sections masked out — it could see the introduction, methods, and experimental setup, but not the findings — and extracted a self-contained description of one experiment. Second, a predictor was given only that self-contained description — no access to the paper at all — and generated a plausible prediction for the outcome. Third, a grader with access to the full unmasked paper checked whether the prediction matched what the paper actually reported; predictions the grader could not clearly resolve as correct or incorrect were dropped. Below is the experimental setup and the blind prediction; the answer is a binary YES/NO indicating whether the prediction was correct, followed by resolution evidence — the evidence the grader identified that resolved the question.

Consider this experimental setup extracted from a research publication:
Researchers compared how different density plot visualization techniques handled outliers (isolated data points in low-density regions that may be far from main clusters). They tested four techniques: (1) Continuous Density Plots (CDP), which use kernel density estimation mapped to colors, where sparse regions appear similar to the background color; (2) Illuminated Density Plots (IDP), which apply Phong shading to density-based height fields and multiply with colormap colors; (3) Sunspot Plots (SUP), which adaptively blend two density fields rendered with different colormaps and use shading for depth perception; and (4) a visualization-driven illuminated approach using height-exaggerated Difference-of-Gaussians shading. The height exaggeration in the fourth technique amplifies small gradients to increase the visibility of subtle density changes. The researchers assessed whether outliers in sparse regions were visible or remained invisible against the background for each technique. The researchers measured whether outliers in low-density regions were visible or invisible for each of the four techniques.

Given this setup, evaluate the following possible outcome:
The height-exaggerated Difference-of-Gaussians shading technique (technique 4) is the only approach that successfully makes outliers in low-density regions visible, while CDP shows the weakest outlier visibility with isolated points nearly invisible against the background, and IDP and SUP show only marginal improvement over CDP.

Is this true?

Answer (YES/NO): NO